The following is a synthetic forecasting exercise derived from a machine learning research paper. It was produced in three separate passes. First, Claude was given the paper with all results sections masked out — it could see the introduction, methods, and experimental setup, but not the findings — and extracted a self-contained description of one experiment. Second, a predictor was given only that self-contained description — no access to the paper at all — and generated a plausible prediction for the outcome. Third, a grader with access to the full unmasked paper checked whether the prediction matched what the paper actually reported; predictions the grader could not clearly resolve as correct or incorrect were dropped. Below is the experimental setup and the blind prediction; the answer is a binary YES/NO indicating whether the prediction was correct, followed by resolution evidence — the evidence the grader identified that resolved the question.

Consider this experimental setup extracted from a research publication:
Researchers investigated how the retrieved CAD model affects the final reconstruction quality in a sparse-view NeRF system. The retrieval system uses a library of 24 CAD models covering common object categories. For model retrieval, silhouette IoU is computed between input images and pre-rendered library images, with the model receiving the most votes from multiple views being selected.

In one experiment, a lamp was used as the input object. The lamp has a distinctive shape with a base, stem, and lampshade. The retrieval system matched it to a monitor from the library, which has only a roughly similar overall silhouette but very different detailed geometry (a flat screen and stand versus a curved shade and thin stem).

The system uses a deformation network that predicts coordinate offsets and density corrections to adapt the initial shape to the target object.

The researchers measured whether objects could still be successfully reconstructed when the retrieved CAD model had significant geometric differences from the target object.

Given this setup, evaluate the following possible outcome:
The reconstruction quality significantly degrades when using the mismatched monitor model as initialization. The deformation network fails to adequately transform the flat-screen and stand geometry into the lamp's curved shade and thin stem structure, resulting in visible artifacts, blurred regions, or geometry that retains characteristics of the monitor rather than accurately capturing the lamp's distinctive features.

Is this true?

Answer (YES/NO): NO